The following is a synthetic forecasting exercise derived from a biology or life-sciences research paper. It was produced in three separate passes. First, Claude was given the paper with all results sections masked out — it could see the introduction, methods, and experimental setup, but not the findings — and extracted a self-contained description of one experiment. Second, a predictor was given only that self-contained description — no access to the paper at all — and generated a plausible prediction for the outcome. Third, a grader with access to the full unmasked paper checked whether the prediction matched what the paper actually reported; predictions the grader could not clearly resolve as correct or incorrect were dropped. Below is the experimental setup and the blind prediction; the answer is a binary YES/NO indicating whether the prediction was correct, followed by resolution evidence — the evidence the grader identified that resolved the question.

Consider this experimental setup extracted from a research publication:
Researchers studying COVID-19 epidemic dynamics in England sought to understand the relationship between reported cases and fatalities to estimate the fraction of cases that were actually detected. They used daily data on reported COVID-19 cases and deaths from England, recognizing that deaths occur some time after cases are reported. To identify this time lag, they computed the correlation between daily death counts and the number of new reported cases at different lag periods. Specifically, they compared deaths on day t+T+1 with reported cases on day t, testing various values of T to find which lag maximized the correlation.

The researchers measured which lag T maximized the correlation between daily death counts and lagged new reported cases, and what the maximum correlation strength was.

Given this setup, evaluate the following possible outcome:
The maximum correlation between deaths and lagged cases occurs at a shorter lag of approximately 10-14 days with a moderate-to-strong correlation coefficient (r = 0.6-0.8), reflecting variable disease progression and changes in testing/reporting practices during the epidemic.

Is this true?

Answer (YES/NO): NO